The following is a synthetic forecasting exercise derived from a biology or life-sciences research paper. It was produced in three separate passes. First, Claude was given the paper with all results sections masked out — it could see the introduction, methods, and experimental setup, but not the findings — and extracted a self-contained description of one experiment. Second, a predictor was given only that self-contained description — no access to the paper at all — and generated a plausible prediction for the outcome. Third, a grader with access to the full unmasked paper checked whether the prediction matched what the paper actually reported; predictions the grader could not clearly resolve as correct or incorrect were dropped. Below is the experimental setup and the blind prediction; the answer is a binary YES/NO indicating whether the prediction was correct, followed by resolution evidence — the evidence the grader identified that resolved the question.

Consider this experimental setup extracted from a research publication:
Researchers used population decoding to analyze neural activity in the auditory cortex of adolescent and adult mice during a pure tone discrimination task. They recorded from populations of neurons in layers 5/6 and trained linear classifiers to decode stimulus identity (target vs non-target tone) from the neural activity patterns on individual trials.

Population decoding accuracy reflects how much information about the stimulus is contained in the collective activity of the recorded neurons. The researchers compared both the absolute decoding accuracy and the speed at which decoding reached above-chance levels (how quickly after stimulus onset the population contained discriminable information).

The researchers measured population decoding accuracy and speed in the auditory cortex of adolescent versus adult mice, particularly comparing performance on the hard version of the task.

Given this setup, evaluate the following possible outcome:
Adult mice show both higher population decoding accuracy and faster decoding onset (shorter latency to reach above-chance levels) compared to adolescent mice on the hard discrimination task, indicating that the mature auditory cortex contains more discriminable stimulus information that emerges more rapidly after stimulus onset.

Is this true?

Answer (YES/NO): YES